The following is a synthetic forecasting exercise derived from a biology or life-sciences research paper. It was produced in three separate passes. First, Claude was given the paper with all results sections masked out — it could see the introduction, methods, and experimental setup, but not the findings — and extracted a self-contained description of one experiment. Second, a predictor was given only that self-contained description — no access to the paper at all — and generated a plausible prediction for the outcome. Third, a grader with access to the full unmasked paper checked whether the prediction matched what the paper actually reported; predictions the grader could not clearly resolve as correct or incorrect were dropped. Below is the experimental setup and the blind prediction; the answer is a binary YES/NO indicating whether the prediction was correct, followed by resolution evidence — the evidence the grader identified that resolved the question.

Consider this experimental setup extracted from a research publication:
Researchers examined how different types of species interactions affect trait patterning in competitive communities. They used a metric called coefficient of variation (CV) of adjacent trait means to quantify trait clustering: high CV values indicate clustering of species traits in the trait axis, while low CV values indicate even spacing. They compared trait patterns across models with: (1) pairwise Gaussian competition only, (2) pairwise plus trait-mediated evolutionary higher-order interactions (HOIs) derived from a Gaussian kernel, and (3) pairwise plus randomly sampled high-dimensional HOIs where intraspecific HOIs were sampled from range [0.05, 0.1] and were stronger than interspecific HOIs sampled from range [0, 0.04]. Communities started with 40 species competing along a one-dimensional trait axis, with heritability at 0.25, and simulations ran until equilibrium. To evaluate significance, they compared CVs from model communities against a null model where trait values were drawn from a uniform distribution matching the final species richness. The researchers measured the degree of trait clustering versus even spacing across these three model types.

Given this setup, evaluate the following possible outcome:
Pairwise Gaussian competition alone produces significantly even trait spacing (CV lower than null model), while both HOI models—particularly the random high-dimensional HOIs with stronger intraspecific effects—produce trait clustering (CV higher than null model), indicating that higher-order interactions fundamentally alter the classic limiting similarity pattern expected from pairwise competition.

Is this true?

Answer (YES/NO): NO